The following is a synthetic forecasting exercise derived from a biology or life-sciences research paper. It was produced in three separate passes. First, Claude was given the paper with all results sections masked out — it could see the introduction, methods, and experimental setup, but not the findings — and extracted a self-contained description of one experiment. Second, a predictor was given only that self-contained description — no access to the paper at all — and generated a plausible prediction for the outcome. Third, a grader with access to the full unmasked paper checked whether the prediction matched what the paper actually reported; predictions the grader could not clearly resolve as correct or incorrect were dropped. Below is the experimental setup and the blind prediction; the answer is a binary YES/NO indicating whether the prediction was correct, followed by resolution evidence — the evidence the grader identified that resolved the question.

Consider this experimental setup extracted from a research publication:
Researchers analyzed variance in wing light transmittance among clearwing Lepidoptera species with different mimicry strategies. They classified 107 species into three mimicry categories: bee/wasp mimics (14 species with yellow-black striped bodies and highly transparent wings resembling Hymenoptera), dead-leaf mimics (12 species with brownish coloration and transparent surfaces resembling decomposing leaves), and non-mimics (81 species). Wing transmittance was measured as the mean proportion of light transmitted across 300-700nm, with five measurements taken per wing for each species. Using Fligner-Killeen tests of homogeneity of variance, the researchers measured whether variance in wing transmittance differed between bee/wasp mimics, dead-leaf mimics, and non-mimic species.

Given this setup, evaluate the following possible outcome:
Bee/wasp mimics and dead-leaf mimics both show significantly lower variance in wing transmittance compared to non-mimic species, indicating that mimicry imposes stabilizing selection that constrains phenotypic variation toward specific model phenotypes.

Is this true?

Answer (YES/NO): NO